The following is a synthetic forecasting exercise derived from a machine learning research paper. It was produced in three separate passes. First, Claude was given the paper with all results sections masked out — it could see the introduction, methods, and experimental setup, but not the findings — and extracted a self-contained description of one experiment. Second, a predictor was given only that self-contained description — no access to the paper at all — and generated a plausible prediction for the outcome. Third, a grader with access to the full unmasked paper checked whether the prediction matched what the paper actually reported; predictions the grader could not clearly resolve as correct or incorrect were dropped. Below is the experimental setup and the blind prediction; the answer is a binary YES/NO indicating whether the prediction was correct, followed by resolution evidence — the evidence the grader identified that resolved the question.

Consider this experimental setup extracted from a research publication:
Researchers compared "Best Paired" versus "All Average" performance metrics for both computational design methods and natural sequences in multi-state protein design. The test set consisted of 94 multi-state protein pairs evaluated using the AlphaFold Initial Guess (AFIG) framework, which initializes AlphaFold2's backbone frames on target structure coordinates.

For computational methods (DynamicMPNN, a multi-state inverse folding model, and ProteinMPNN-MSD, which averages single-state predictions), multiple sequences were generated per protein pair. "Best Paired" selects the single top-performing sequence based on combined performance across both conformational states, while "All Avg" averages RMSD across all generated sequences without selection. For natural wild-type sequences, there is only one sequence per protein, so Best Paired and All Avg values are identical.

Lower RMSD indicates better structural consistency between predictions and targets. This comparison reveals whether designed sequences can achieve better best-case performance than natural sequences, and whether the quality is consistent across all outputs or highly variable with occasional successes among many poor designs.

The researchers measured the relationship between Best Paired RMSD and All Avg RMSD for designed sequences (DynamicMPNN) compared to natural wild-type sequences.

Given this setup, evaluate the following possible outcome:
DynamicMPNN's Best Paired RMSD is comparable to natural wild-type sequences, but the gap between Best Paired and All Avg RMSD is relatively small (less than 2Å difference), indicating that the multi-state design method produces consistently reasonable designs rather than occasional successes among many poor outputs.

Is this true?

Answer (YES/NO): NO